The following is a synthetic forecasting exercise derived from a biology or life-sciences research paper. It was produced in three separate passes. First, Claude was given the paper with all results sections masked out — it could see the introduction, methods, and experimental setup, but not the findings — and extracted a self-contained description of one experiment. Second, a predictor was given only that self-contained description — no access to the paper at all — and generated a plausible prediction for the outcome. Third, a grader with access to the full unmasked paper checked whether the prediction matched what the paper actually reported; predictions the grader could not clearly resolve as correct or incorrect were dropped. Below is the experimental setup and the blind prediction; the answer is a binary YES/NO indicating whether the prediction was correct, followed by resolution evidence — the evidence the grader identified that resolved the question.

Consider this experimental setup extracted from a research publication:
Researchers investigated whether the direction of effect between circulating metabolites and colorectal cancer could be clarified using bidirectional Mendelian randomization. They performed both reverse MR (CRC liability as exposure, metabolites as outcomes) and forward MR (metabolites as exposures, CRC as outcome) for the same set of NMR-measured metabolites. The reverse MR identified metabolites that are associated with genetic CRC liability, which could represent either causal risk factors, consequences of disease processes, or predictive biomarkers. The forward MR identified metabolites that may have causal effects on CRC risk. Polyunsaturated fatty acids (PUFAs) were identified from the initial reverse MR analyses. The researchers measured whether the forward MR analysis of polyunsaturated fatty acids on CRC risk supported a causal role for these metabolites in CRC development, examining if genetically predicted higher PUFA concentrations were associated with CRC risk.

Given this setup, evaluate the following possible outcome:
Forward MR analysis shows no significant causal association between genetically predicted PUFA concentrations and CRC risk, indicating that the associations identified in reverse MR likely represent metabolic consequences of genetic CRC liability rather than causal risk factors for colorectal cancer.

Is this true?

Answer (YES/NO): NO